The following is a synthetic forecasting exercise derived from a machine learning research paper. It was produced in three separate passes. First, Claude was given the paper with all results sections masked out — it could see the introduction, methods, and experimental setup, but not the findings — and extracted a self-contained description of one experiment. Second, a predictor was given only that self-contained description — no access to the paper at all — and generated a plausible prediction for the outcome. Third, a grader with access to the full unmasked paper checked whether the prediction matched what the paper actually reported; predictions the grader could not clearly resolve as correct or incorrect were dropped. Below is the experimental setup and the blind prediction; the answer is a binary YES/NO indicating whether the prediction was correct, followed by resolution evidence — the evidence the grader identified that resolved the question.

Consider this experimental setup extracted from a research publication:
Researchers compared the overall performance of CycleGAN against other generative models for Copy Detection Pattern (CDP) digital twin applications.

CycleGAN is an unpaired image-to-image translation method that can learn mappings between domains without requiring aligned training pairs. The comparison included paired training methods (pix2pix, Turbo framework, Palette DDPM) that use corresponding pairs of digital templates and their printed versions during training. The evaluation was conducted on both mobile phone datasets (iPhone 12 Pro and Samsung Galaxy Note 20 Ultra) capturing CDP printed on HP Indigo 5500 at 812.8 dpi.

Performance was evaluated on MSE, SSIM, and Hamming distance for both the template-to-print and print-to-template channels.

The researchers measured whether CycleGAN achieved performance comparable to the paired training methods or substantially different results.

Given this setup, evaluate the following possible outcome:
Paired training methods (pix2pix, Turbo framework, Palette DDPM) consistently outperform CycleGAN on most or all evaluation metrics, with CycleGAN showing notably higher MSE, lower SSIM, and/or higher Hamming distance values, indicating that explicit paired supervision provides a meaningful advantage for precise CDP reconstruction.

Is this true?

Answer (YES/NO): NO